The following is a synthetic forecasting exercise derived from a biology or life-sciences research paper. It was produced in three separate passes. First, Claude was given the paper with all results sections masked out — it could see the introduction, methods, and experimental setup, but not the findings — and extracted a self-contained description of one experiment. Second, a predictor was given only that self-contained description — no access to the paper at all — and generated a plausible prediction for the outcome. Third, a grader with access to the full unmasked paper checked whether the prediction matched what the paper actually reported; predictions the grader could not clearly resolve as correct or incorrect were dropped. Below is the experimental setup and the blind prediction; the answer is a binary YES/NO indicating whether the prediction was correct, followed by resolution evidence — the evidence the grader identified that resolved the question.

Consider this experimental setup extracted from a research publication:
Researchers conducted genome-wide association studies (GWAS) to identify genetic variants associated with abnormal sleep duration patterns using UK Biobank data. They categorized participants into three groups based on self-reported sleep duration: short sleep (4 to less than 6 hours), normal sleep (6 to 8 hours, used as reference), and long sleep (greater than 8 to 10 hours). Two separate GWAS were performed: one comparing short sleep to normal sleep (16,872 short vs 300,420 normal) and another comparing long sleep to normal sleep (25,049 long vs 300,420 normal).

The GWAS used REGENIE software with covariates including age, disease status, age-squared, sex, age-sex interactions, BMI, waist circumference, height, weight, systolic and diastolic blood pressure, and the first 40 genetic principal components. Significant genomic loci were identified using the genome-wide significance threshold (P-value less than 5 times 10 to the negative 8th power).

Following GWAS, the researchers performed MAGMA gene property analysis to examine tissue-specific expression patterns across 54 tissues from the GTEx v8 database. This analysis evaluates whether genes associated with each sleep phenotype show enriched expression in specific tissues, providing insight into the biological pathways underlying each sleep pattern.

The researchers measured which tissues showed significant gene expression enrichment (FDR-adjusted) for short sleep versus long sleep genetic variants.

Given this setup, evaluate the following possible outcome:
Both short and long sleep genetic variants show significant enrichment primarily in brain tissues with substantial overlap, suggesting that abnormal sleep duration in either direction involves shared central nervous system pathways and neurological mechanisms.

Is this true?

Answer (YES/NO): NO